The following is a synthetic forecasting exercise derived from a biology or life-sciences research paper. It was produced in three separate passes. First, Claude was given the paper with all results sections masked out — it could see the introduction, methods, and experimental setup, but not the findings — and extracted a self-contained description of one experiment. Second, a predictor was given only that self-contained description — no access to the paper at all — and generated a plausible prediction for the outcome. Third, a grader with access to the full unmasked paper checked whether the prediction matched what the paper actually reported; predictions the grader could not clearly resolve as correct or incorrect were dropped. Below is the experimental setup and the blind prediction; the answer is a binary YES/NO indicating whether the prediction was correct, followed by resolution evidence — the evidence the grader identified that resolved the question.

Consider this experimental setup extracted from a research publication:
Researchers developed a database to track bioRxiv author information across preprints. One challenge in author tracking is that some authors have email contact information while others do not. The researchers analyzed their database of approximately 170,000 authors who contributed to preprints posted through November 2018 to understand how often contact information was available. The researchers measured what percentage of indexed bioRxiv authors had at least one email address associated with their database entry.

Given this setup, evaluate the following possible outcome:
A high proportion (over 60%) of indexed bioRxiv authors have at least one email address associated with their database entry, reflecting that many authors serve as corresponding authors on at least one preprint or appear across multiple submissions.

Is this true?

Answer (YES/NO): YES